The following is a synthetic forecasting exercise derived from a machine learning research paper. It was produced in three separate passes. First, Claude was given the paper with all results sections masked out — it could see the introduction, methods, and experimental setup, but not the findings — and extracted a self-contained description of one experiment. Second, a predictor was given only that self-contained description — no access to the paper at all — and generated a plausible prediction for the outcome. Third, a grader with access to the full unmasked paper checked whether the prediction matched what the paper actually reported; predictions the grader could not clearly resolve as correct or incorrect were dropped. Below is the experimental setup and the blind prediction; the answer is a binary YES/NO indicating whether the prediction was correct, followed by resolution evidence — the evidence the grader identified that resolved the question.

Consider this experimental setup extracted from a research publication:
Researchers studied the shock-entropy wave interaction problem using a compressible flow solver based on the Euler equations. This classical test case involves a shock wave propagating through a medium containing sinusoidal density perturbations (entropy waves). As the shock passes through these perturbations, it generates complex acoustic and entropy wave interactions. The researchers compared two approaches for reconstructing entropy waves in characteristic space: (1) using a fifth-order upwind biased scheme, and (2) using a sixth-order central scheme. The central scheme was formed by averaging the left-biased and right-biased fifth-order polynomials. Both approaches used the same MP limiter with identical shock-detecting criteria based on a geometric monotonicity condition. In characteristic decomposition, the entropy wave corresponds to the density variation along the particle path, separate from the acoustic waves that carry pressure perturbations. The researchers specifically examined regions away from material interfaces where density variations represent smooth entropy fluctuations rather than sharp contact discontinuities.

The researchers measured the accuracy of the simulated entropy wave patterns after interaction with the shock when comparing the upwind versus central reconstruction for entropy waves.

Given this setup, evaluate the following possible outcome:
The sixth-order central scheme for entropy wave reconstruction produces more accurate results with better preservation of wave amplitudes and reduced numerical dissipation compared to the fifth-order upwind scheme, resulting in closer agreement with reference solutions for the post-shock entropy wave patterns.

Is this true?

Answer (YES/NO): YES